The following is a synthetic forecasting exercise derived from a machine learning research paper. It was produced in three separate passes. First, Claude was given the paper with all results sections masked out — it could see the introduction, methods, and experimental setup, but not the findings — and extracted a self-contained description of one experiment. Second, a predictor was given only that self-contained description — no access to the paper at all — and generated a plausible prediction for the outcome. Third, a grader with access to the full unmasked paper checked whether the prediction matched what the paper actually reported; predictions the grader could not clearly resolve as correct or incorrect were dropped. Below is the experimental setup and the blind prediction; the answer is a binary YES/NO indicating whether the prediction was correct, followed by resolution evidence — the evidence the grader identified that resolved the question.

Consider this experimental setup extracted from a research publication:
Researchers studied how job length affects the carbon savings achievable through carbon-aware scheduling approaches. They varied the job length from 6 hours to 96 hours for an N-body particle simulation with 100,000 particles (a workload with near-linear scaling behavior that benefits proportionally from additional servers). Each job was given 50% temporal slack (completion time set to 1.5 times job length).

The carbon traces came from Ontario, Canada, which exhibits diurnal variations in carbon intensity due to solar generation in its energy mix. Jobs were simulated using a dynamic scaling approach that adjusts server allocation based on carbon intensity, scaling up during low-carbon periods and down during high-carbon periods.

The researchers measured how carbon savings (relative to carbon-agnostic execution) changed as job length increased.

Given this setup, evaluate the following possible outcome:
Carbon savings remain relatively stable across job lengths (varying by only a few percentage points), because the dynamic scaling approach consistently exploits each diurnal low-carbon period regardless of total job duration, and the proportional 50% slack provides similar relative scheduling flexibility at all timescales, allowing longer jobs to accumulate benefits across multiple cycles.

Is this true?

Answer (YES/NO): NO